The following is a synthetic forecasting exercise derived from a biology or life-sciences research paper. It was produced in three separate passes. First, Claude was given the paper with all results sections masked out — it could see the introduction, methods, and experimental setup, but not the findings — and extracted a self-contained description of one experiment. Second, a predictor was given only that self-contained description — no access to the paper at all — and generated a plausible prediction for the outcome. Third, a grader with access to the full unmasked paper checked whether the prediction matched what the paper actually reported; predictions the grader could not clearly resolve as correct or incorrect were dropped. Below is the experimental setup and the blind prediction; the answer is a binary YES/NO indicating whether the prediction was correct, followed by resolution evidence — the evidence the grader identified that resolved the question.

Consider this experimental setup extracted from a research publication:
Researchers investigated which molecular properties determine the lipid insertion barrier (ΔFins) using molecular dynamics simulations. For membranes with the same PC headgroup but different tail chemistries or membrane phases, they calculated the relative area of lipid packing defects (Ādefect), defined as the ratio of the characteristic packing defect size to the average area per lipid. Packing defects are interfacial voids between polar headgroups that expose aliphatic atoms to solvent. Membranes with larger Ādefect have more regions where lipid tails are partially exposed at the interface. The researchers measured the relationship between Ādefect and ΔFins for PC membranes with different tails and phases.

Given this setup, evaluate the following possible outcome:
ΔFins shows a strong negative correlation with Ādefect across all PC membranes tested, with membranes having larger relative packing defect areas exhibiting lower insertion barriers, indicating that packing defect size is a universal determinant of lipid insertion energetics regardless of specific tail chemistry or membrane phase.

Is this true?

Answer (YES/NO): YES